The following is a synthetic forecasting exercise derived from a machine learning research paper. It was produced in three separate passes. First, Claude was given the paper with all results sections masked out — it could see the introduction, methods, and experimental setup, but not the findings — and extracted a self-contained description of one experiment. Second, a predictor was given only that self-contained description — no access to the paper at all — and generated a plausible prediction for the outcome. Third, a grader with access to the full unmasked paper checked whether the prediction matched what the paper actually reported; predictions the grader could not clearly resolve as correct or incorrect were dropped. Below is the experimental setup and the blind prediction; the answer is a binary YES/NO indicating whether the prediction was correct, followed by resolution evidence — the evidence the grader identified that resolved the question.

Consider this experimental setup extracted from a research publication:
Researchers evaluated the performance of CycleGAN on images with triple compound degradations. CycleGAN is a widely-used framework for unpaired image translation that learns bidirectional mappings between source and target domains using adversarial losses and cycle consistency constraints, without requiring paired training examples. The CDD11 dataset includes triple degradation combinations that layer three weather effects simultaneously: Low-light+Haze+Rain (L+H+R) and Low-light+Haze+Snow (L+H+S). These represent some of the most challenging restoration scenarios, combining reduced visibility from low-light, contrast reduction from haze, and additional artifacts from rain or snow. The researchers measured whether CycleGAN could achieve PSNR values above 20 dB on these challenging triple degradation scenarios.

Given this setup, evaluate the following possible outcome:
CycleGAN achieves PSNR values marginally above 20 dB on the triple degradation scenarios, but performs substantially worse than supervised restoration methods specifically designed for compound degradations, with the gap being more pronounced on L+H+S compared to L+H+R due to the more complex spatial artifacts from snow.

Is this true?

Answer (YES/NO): NO